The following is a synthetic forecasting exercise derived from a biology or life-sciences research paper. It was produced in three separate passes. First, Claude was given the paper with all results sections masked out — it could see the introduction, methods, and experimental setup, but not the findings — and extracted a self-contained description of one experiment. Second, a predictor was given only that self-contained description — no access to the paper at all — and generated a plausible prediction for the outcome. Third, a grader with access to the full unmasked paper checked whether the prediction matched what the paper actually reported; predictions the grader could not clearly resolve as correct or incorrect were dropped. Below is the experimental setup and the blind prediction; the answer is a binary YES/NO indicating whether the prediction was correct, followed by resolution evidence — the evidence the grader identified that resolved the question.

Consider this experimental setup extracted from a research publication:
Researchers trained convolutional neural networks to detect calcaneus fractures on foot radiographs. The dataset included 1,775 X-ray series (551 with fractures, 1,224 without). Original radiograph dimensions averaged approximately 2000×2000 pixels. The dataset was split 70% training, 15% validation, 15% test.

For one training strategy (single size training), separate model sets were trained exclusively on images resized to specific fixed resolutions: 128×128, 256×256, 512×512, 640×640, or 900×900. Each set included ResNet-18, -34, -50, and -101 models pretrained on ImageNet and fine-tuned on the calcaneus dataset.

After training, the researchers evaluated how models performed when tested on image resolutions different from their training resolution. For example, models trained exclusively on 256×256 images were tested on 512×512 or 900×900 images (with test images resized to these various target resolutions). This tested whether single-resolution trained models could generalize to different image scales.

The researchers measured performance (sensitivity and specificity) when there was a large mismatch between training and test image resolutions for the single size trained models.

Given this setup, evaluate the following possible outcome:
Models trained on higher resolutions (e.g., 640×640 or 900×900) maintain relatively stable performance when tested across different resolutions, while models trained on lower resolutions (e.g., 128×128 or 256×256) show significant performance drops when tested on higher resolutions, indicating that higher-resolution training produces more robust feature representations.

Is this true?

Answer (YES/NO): NO